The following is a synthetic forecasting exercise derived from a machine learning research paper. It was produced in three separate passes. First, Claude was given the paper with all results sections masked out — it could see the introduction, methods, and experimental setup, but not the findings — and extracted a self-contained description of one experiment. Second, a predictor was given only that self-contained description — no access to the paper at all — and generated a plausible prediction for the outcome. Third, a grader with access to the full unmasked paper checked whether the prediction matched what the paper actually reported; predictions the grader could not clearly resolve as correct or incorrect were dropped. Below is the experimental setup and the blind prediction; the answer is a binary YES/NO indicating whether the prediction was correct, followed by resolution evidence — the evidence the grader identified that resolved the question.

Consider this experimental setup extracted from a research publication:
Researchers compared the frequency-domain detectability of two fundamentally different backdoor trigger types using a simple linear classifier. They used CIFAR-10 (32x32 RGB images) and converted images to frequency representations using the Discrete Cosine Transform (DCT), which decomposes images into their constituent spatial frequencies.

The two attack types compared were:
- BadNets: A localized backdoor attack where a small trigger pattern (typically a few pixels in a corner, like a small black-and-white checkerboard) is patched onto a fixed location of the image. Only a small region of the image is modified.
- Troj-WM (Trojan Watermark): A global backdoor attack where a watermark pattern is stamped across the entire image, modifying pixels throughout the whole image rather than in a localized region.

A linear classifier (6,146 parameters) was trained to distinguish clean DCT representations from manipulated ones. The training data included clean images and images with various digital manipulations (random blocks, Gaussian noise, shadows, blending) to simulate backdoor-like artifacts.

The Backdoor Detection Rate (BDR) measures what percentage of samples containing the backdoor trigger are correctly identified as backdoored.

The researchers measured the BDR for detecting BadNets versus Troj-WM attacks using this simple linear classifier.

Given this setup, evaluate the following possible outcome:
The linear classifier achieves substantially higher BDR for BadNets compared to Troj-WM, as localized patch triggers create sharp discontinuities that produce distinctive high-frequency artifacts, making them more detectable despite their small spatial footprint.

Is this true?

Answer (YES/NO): NO